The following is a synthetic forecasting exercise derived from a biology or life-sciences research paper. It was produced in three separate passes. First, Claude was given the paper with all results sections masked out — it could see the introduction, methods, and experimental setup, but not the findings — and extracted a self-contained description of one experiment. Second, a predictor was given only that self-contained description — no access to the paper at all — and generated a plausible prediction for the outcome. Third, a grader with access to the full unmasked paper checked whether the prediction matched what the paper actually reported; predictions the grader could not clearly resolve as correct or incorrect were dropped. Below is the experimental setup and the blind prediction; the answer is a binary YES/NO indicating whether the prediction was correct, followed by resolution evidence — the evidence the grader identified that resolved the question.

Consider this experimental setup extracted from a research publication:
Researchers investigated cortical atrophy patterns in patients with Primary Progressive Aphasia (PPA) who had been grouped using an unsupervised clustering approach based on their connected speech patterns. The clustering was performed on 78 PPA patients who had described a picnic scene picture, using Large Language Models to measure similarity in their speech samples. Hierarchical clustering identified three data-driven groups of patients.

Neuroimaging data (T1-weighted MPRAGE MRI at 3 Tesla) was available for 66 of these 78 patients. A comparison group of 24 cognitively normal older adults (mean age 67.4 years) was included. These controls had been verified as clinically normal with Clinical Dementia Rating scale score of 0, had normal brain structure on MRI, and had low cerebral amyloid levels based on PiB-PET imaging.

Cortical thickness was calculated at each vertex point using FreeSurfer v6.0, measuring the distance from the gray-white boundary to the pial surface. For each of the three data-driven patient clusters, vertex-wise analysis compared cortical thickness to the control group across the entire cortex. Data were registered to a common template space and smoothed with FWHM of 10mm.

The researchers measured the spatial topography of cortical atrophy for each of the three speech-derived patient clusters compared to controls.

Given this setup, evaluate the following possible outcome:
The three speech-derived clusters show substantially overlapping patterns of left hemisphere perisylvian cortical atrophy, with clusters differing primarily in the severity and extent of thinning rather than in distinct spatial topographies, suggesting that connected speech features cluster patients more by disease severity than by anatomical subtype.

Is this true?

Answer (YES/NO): NO